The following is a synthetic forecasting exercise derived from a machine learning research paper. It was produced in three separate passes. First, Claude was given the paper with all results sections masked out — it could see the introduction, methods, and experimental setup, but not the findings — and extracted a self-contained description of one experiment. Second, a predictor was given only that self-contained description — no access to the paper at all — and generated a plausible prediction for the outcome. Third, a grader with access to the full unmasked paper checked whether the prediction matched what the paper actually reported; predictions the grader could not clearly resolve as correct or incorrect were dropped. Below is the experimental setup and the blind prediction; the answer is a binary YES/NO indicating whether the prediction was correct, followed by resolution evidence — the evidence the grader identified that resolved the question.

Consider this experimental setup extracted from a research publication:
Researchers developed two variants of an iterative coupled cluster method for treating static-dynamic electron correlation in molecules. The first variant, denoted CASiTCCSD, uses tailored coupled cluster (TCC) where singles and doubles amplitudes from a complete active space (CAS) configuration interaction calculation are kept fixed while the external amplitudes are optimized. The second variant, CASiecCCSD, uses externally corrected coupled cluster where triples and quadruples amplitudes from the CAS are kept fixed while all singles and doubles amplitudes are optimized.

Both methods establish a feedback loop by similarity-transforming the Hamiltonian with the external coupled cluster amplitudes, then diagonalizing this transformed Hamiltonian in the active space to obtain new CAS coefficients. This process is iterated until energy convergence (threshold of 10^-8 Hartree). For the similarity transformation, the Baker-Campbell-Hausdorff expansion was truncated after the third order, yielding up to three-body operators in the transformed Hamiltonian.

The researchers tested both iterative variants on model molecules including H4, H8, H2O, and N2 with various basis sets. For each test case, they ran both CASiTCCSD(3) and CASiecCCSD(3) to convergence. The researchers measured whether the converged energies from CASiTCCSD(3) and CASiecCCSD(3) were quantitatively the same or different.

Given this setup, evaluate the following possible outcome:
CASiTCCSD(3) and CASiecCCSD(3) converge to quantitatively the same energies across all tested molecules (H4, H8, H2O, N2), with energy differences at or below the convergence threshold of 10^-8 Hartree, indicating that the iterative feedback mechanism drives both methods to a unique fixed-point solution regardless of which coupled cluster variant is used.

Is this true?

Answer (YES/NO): YES